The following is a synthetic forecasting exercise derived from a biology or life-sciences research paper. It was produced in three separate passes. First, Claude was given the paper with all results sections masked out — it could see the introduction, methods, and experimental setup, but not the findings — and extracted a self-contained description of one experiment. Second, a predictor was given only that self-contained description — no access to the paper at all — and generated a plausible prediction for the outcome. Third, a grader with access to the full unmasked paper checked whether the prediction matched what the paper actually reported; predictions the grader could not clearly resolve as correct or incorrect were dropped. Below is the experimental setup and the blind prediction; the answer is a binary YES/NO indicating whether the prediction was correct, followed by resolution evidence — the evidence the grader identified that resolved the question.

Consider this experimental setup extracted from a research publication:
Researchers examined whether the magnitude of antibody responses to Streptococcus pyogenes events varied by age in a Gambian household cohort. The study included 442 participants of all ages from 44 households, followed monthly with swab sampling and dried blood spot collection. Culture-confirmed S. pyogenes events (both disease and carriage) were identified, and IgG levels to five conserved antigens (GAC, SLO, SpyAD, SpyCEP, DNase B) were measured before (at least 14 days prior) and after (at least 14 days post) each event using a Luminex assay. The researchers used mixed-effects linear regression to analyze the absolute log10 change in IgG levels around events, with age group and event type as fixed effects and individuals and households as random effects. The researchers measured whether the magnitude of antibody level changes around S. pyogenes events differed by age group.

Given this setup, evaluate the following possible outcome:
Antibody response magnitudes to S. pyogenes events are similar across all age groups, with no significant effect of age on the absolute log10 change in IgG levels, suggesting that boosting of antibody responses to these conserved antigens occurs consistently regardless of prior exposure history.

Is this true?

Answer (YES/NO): NO